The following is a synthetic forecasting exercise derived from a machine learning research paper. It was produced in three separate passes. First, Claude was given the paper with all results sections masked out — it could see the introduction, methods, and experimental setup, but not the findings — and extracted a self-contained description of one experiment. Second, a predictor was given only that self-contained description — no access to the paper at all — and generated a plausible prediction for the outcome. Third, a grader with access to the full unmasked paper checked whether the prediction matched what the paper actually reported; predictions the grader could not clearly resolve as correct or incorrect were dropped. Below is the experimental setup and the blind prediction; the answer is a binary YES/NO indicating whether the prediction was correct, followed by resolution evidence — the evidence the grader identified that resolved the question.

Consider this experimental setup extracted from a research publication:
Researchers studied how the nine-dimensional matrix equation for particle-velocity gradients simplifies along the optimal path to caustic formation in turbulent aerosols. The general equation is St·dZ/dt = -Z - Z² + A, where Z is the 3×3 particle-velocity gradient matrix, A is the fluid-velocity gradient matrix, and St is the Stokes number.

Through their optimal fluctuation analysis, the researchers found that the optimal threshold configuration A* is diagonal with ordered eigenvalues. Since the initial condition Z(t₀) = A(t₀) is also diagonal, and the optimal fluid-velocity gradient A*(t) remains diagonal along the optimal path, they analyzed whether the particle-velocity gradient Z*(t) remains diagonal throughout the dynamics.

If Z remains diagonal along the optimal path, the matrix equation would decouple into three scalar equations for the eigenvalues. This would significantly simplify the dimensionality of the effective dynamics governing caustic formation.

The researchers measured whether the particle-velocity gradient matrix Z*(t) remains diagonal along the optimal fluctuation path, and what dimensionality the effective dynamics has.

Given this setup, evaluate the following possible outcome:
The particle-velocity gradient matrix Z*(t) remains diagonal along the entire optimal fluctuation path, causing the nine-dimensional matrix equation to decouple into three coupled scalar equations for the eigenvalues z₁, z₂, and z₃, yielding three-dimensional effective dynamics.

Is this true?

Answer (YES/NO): NO